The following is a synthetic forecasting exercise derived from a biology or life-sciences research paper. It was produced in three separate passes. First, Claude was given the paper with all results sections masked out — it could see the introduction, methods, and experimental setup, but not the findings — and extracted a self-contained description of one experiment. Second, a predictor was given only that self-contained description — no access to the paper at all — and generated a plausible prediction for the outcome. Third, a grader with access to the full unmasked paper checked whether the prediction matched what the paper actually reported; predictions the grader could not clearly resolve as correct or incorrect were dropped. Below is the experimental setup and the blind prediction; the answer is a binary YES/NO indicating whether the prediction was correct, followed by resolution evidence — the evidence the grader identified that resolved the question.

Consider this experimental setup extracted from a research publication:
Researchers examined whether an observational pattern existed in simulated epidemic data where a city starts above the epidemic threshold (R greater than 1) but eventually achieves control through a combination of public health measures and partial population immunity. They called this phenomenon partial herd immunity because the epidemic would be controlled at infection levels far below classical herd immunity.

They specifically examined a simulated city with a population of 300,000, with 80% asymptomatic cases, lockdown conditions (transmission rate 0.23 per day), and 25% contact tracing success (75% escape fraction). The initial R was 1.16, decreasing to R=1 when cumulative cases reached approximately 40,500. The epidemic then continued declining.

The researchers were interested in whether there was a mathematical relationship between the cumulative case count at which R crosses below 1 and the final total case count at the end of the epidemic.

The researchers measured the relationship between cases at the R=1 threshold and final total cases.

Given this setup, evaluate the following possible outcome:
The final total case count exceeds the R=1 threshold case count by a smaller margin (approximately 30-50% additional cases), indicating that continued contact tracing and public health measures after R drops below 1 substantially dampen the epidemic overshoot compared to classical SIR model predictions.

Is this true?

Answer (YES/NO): NO